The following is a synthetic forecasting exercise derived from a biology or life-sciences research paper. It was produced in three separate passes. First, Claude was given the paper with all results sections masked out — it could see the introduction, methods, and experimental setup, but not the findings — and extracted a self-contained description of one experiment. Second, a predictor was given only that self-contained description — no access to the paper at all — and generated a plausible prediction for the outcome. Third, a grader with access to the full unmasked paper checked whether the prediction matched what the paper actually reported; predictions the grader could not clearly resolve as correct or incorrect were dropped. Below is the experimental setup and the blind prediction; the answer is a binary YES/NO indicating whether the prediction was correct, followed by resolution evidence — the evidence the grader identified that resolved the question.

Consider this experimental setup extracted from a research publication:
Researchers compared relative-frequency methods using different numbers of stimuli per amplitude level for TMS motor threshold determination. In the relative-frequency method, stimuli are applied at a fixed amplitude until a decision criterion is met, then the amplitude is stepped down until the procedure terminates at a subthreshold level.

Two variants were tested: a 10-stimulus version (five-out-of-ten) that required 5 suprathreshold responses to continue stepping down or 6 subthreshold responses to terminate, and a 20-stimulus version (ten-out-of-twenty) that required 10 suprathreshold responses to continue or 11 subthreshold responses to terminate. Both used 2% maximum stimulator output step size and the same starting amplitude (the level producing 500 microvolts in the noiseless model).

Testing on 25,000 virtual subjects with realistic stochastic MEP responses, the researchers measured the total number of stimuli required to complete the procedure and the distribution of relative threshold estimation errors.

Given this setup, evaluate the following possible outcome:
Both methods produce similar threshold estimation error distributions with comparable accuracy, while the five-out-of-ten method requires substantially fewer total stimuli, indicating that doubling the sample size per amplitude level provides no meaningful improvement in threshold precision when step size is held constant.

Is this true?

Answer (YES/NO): YES